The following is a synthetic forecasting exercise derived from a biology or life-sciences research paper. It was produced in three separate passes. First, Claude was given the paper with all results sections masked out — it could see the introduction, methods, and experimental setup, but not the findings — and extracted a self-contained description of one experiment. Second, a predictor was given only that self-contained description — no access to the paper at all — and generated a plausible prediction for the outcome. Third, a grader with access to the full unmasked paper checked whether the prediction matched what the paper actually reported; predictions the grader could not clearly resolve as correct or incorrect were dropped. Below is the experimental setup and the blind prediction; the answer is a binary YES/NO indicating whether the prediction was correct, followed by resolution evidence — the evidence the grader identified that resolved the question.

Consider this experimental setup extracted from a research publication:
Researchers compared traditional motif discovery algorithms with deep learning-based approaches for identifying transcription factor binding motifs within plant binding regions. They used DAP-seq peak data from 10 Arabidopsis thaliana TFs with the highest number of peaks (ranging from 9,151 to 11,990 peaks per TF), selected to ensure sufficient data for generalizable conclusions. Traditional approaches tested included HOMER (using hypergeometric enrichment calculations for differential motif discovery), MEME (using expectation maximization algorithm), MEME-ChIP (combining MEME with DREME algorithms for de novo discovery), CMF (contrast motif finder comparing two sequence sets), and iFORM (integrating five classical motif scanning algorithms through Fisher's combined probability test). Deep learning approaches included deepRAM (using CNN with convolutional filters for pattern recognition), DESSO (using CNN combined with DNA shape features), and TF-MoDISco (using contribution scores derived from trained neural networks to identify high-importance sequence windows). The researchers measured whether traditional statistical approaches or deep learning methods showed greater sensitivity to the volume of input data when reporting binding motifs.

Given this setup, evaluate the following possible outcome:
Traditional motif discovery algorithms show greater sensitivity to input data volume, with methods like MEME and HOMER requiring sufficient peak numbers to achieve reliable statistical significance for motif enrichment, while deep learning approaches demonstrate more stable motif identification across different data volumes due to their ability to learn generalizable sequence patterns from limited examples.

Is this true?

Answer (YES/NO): NO